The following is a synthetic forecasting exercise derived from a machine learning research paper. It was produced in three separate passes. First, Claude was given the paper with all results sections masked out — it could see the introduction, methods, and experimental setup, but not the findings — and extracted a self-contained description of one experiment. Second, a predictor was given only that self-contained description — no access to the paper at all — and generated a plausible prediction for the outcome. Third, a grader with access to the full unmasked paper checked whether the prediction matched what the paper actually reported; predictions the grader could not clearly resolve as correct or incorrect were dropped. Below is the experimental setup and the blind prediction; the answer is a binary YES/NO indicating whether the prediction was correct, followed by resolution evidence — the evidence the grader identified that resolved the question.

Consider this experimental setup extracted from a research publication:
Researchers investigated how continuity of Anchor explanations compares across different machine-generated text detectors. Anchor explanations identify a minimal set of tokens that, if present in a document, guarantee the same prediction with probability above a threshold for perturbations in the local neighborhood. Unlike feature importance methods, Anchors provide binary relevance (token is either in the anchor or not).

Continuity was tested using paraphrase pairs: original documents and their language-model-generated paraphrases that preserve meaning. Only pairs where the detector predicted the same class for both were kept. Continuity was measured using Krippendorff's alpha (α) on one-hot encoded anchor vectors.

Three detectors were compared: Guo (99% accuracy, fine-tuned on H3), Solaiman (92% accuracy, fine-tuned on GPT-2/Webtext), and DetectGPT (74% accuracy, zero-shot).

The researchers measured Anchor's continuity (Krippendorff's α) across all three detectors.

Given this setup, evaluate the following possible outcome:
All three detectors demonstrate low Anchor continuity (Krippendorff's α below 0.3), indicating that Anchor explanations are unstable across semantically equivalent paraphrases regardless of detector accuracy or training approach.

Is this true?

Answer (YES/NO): NO